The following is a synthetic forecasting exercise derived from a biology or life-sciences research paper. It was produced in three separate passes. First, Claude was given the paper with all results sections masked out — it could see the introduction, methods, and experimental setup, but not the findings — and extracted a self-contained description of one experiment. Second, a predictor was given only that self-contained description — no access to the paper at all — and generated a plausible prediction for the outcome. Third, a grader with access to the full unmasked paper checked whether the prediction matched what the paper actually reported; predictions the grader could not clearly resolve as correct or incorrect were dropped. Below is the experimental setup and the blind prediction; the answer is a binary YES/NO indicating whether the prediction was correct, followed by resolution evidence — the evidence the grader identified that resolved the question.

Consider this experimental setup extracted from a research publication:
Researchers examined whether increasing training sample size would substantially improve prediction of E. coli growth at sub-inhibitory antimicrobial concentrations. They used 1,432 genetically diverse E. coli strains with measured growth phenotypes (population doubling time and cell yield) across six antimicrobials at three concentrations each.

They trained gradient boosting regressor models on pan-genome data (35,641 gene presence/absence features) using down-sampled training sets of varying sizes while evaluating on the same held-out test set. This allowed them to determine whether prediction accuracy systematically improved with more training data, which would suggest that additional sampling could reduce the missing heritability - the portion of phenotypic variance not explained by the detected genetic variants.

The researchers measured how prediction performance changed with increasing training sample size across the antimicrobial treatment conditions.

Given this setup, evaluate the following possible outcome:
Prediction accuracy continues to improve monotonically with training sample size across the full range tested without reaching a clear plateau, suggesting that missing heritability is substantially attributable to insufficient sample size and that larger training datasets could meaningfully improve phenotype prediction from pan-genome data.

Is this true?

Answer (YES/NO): NO